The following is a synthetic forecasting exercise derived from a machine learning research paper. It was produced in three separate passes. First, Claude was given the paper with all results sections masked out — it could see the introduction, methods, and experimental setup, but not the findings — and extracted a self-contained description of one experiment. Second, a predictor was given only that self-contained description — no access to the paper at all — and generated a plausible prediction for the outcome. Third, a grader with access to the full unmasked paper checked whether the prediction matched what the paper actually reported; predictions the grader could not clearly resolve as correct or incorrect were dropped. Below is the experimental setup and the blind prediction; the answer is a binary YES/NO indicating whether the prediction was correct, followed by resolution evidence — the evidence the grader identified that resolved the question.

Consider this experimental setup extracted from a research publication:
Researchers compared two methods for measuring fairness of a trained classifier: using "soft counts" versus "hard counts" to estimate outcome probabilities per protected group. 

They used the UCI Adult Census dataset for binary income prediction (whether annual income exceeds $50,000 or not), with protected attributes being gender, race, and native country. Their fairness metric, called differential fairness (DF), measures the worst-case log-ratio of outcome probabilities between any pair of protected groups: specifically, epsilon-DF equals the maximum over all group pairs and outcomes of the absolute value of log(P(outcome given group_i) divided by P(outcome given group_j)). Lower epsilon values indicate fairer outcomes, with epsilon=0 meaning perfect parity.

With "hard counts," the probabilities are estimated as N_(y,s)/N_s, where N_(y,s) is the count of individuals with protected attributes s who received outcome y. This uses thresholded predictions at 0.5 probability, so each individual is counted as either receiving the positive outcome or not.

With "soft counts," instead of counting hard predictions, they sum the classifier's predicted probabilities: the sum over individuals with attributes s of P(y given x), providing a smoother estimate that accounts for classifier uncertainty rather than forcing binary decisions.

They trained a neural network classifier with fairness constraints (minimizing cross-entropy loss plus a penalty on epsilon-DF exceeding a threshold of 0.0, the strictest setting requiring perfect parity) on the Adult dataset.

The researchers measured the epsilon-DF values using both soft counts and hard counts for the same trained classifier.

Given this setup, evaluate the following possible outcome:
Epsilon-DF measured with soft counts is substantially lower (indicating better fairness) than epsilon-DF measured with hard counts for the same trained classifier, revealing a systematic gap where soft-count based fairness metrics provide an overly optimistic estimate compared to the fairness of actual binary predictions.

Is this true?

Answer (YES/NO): YES